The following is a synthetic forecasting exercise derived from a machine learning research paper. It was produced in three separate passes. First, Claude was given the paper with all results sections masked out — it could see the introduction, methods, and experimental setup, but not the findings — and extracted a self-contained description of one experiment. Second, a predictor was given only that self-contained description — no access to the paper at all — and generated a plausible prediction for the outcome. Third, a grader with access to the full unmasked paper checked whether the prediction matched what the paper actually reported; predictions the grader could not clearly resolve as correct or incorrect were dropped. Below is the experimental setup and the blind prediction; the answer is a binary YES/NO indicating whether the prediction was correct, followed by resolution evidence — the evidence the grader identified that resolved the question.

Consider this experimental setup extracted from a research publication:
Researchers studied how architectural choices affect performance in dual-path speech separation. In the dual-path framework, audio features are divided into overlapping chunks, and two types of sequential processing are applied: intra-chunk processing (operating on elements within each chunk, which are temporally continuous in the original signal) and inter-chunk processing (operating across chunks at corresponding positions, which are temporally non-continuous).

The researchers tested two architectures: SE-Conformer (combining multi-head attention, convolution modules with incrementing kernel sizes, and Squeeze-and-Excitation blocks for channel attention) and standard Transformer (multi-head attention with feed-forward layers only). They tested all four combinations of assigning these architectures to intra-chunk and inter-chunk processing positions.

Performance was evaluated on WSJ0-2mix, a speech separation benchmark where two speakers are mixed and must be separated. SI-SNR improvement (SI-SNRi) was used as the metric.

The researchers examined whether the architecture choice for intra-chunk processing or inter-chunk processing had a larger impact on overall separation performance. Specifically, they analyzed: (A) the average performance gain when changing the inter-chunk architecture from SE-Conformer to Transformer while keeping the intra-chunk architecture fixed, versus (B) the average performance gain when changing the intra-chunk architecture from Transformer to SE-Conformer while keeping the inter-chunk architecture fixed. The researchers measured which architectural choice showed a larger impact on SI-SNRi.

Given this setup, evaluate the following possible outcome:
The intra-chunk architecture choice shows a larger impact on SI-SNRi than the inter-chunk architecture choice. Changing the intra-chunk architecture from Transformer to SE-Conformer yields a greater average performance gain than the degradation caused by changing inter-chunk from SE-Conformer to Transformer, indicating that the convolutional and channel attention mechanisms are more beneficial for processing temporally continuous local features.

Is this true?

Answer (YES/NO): NO